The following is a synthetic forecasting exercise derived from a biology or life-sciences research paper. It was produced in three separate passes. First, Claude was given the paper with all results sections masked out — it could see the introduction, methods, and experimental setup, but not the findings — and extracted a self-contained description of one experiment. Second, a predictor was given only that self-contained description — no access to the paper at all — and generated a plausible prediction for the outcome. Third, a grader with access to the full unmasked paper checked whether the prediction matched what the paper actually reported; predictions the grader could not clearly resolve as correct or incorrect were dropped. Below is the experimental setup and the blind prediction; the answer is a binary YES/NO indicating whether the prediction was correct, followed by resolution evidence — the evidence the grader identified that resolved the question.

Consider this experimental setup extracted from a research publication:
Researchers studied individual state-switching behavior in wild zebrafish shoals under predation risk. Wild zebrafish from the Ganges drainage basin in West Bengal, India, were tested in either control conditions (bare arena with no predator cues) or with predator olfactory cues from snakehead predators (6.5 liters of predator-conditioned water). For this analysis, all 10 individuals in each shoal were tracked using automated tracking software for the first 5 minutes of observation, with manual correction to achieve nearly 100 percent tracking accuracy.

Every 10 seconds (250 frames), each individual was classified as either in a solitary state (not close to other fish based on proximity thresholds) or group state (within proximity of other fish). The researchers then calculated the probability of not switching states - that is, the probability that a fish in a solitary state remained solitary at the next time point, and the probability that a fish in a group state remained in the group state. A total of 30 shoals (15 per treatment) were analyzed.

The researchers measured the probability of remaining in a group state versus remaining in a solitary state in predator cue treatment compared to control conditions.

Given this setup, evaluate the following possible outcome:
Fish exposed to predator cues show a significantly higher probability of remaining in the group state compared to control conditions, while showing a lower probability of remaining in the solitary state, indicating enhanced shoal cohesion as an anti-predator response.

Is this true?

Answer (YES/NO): YES